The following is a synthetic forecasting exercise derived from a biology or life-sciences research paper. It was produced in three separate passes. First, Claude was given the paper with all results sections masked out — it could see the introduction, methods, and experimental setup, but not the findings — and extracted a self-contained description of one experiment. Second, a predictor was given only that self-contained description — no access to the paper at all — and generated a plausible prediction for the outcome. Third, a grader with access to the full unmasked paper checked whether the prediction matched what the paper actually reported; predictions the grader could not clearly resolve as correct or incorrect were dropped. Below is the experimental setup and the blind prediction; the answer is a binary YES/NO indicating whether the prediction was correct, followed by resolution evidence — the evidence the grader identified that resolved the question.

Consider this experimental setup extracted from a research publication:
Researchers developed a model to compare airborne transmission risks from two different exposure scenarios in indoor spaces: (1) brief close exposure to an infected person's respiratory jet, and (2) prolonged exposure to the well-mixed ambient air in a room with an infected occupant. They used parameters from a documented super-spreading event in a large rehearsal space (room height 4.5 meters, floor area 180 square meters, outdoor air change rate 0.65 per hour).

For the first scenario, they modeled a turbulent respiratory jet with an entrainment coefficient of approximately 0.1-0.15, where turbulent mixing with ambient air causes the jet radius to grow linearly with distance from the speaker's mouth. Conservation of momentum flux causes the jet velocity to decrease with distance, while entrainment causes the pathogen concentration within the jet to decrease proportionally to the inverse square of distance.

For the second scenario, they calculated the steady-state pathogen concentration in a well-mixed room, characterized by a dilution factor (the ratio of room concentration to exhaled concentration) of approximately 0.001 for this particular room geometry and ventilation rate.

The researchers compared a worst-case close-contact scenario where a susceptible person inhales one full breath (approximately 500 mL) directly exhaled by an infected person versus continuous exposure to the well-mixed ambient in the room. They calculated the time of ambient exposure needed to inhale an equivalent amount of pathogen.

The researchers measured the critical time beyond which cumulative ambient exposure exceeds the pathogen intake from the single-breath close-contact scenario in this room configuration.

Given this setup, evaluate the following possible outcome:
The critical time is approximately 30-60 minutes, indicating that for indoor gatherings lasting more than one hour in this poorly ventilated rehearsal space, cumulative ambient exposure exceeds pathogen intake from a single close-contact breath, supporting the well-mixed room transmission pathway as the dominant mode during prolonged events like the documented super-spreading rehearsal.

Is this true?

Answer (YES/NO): YES